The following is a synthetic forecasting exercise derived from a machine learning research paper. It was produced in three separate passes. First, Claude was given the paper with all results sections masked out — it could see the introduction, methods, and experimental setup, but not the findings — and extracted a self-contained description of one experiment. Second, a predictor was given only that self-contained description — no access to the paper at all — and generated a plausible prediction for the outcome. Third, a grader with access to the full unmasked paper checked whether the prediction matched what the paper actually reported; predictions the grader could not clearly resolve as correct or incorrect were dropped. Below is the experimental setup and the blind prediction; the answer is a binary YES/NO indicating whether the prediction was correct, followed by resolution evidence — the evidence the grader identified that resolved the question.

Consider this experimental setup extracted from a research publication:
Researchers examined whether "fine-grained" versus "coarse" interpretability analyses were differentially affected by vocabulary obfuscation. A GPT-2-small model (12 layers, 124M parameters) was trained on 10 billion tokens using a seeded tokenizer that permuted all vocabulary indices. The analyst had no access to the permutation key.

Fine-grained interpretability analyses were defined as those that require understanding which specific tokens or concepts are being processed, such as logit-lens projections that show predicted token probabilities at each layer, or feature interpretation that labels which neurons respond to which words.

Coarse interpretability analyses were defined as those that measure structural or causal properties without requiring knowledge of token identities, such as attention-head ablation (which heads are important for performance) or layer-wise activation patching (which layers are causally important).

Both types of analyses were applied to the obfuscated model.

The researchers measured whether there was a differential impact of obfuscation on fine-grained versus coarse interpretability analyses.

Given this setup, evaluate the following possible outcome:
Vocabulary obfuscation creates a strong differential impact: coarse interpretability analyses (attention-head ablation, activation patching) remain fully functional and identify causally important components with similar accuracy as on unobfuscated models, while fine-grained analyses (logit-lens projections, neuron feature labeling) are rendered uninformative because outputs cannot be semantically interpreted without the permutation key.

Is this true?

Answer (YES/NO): NO